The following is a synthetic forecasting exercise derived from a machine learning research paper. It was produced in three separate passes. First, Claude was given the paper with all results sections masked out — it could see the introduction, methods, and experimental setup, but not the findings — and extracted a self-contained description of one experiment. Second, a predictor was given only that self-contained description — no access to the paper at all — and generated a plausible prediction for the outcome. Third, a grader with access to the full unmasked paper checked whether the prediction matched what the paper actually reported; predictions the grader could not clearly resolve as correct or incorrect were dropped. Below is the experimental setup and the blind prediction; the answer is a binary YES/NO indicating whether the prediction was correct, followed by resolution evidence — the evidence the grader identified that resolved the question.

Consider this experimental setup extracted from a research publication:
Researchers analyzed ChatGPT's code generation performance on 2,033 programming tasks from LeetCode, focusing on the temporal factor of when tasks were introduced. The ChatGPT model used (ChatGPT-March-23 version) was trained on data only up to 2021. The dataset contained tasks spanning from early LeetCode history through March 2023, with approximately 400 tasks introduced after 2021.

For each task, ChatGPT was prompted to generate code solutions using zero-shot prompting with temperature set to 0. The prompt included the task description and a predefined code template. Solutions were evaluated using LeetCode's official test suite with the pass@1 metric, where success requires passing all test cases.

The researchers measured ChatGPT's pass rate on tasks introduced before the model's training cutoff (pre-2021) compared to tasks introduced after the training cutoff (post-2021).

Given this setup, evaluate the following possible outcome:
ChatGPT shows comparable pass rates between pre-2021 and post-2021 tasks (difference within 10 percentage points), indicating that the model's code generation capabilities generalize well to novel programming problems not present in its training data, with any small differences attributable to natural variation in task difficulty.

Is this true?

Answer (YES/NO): NO